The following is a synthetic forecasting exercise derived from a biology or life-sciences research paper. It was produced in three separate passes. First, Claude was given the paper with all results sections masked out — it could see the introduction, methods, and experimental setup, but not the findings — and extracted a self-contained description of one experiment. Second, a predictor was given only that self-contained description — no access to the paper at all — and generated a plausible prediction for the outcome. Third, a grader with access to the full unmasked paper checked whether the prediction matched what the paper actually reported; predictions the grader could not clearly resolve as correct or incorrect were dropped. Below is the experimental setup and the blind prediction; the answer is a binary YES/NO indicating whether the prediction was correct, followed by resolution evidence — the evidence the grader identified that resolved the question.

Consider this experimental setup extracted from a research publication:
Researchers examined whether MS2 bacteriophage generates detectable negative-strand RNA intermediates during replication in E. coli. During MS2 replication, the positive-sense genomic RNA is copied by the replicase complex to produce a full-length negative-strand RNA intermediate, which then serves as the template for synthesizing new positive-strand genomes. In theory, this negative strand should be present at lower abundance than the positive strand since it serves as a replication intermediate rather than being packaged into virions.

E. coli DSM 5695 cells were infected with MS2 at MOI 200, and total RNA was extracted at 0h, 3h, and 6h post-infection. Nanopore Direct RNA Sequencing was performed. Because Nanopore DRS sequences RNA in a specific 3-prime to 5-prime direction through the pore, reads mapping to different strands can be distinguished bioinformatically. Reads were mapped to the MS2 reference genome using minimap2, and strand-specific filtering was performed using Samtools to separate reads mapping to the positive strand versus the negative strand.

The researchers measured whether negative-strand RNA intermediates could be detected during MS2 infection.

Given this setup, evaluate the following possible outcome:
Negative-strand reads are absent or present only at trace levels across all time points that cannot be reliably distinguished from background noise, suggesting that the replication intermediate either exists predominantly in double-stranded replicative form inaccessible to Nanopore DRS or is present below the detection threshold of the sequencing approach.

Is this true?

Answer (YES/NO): NO